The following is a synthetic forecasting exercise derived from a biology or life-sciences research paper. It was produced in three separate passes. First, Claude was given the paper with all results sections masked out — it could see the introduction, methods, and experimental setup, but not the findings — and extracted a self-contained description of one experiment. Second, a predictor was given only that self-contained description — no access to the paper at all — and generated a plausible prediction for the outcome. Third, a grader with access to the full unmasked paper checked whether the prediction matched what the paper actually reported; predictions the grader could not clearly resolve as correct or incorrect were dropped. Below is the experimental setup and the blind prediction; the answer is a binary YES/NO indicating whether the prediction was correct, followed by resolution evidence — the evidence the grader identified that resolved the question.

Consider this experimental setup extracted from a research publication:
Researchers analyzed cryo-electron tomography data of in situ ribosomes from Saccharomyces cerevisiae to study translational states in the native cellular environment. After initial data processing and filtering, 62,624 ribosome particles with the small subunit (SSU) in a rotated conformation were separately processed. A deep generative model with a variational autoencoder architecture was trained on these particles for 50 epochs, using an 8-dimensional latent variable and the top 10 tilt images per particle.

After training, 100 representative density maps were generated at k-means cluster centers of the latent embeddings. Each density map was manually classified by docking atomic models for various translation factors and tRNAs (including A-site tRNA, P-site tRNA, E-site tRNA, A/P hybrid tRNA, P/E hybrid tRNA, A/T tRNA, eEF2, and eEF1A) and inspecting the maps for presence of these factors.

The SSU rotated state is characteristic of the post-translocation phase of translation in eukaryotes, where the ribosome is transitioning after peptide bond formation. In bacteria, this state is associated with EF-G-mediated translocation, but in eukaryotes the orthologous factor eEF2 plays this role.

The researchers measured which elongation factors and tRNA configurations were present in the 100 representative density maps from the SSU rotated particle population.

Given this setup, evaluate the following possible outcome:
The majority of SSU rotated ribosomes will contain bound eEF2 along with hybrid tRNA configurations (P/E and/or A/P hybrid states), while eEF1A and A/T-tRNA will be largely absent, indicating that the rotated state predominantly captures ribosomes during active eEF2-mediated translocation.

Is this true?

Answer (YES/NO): NO